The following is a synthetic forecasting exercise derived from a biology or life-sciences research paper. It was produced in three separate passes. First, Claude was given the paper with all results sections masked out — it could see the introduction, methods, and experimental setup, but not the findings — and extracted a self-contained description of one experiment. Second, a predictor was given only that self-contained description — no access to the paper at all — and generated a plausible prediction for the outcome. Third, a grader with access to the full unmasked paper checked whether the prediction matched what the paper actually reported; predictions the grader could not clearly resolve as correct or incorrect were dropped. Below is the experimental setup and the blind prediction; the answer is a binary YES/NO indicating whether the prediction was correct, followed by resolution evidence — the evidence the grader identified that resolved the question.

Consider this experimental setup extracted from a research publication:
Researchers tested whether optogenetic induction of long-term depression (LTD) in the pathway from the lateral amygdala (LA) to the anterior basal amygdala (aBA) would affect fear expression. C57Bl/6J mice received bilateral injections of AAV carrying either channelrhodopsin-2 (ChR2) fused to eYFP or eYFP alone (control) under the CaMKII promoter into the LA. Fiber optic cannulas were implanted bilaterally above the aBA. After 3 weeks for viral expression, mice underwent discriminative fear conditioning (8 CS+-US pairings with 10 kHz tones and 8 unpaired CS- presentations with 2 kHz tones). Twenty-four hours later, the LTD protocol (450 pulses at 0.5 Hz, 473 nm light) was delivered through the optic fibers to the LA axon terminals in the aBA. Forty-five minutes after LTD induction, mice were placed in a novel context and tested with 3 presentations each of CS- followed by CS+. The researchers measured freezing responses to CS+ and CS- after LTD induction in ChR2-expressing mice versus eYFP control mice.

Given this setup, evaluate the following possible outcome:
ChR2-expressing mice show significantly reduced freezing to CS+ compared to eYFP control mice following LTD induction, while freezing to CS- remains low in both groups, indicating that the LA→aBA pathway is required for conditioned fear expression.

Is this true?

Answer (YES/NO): NO